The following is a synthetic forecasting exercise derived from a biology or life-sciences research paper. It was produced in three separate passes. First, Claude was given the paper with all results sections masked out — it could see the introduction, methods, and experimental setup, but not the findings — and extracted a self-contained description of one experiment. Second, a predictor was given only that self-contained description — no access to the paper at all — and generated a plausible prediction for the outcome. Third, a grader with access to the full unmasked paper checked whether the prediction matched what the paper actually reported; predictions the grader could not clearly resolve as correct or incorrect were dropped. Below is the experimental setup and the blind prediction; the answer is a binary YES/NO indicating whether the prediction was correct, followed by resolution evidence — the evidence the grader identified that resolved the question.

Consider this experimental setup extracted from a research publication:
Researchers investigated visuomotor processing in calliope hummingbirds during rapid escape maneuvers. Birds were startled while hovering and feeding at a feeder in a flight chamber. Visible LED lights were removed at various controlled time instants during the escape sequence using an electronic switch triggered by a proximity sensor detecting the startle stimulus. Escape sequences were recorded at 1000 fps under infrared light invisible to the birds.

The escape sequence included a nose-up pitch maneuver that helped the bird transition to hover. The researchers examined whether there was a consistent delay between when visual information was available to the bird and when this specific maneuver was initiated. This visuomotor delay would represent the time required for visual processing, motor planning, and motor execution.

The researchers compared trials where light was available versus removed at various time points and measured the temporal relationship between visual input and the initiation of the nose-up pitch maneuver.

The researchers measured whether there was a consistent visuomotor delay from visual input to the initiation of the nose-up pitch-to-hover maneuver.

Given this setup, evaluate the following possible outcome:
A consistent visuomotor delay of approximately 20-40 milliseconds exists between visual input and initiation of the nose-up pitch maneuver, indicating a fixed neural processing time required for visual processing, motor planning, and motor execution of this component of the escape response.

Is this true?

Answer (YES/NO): YES